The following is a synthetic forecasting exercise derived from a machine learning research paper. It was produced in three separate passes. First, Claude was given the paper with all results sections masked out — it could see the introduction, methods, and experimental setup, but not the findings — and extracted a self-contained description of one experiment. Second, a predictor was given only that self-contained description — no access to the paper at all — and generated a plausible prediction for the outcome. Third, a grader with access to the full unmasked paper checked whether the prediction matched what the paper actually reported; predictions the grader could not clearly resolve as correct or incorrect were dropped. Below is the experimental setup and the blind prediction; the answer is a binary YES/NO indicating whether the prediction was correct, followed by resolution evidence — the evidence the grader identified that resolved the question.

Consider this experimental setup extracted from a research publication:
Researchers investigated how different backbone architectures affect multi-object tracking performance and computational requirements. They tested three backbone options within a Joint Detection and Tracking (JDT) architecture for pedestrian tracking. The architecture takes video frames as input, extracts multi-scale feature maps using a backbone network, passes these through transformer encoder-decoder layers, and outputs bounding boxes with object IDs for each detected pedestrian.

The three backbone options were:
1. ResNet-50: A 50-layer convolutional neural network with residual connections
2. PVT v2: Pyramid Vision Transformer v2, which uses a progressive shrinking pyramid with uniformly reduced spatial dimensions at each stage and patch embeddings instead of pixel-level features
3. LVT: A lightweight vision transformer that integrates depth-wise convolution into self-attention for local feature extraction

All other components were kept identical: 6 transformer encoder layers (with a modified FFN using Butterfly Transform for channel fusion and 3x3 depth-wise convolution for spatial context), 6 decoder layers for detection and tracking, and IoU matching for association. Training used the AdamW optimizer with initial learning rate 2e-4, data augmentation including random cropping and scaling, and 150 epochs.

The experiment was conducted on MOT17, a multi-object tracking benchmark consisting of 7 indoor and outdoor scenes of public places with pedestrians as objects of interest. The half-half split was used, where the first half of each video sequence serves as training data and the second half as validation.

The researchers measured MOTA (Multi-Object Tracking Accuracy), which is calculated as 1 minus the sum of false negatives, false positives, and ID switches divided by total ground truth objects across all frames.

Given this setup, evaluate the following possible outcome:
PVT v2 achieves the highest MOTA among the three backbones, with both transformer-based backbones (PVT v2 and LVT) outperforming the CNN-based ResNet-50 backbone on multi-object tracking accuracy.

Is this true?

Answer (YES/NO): NO